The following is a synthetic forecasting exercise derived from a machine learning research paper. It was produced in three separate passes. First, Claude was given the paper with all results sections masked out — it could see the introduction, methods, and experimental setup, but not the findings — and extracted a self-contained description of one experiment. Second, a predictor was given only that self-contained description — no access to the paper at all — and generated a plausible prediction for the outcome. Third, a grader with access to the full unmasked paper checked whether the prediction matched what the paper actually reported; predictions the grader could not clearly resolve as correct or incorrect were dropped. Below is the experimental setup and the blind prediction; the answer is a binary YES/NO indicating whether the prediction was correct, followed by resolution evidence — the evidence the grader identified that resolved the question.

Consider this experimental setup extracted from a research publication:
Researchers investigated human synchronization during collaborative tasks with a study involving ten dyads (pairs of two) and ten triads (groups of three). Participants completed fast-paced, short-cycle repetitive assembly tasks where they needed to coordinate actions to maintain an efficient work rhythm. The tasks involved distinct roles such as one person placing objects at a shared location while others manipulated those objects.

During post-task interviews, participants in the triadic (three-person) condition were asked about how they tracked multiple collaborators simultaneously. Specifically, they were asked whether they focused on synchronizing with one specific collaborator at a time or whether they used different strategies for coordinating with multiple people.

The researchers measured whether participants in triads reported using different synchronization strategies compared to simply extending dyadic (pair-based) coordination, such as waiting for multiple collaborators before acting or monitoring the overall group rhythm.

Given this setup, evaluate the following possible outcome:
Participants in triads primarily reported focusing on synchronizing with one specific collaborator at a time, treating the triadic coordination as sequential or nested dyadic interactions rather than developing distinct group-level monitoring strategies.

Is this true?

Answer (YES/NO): NO